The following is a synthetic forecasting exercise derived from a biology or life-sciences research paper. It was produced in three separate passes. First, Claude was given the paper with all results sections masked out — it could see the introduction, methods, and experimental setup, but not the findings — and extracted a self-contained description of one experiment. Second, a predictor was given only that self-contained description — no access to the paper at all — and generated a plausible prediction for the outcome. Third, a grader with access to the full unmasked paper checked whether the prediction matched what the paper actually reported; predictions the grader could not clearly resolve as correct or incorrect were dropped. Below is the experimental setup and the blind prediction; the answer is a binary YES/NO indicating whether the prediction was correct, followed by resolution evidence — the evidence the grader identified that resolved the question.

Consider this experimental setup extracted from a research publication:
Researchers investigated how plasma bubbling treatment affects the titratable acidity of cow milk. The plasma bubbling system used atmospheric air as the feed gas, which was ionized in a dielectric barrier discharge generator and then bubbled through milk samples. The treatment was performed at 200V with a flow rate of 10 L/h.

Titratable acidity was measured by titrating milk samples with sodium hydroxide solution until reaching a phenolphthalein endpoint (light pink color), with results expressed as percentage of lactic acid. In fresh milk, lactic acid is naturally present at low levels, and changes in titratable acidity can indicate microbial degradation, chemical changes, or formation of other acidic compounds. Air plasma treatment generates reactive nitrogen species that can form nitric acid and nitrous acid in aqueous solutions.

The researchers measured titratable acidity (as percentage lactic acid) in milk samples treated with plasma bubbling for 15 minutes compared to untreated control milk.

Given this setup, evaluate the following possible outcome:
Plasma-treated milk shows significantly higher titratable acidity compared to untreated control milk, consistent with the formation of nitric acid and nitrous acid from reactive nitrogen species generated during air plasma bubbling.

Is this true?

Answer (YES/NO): NO